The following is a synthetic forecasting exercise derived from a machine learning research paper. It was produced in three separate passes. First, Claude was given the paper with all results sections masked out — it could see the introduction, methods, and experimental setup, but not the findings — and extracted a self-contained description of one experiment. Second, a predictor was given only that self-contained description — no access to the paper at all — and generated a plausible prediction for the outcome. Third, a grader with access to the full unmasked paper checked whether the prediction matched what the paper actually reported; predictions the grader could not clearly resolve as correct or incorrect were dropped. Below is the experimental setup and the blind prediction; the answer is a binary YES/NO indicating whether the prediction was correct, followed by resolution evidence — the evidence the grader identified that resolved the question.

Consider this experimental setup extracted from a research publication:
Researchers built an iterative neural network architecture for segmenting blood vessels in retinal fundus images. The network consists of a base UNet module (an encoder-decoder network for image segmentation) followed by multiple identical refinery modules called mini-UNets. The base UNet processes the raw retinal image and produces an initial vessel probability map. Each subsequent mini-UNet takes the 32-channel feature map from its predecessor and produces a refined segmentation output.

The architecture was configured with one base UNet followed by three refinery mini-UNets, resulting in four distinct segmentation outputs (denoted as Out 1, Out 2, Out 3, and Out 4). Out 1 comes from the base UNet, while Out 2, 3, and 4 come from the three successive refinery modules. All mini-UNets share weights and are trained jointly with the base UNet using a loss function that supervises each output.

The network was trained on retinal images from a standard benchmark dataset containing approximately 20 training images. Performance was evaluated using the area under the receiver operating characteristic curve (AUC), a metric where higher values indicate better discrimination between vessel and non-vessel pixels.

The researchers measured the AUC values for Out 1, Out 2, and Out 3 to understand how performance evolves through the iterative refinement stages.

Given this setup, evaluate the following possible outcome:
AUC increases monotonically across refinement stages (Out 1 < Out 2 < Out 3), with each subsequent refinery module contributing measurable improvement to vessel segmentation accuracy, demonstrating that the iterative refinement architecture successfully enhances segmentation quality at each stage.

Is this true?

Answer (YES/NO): YES